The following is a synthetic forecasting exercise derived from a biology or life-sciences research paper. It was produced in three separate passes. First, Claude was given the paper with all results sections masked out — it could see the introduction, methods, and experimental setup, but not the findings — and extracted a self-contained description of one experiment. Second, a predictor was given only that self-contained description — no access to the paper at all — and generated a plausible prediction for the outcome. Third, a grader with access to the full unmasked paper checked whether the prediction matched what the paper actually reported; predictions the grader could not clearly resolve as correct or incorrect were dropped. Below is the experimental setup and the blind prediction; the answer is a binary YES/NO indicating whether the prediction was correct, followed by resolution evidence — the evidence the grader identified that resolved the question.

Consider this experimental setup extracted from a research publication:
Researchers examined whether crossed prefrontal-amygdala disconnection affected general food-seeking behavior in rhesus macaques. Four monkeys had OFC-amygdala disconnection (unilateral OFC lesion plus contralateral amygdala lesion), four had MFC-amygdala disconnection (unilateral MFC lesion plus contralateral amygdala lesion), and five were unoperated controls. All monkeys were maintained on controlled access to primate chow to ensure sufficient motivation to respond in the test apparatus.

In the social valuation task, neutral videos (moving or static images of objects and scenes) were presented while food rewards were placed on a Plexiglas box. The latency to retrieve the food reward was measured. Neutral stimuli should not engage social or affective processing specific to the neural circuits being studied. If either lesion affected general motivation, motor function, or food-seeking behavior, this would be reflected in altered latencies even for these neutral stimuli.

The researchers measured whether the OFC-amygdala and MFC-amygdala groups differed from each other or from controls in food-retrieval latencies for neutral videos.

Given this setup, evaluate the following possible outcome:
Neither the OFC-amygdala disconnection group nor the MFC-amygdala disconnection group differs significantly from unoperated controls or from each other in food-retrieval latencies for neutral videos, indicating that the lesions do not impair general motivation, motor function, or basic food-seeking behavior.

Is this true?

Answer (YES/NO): YES